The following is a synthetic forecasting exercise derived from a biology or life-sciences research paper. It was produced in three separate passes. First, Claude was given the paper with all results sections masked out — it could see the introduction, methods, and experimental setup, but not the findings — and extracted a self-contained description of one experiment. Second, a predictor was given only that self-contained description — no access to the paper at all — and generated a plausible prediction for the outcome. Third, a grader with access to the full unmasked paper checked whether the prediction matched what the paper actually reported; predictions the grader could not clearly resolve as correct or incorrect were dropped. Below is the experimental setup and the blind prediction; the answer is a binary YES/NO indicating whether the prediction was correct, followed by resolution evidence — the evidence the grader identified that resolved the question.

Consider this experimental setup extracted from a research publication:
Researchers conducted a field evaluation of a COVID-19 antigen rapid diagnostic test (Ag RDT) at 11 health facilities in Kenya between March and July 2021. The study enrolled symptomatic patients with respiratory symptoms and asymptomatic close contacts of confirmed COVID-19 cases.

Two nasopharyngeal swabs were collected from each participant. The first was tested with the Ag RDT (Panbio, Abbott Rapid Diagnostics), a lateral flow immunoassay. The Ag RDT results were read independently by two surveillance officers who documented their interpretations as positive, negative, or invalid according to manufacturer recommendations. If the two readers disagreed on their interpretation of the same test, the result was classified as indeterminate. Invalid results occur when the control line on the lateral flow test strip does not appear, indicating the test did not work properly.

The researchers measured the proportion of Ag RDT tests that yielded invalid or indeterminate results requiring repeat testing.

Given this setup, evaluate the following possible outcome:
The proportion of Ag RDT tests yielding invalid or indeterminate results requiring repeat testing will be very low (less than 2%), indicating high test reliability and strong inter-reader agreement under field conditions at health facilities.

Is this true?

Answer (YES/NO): YES